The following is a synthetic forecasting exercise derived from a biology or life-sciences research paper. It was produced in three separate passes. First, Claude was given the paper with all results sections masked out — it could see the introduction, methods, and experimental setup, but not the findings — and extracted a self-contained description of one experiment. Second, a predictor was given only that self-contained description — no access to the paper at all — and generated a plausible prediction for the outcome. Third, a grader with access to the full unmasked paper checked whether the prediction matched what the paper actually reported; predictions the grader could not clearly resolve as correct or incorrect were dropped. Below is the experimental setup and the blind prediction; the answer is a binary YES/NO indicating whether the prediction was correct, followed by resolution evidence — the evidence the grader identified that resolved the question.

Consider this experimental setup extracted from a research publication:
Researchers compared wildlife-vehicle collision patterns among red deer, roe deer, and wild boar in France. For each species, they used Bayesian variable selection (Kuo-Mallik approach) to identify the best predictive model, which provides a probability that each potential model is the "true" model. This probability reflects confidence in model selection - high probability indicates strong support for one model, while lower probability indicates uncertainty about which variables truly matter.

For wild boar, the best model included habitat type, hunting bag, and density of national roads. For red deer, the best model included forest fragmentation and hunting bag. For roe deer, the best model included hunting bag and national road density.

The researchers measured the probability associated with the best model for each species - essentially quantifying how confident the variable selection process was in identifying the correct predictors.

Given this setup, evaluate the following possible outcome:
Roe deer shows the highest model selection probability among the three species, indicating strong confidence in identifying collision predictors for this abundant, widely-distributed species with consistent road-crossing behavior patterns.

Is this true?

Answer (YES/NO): NO